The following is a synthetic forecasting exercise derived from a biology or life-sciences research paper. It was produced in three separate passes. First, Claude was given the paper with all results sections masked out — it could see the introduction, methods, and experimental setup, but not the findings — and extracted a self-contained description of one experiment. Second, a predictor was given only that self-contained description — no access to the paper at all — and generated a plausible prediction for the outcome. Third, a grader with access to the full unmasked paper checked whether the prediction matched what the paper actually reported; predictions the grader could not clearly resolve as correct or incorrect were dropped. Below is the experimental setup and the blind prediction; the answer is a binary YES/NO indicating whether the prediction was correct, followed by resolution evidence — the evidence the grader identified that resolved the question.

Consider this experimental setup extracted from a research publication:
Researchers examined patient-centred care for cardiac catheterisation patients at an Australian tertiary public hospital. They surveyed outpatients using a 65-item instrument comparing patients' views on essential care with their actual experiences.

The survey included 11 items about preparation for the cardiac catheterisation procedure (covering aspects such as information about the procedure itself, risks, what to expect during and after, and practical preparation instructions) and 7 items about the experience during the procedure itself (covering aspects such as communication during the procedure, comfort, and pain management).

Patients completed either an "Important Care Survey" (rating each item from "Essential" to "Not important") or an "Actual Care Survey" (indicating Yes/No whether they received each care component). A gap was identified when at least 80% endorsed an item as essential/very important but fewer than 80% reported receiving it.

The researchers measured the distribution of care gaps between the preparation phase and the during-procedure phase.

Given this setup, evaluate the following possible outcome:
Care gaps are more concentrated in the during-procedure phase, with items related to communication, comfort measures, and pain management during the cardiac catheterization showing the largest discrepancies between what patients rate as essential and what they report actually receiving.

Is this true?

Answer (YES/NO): NO